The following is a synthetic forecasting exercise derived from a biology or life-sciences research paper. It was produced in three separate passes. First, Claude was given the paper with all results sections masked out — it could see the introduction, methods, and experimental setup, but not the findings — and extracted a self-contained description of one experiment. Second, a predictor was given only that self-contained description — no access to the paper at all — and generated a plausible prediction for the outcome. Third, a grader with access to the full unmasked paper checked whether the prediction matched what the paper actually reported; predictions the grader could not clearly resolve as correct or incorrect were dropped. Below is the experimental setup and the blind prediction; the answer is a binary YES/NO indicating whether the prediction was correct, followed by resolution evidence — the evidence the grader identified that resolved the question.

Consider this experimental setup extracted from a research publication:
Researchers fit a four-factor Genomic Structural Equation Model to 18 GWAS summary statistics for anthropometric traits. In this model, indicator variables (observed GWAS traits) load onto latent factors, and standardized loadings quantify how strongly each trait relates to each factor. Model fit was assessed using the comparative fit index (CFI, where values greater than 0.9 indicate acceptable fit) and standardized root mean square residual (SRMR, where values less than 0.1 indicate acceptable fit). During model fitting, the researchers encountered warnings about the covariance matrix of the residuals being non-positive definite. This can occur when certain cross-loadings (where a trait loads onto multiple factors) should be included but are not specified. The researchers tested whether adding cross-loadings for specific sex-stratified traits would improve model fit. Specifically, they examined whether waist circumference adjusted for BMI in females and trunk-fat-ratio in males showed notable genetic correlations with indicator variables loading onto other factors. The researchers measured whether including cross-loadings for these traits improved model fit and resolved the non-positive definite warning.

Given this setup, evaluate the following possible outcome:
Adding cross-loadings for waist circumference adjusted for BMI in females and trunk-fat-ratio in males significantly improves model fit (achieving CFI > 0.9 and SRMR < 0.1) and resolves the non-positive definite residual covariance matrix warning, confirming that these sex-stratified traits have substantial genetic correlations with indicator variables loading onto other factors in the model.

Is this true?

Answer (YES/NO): NO